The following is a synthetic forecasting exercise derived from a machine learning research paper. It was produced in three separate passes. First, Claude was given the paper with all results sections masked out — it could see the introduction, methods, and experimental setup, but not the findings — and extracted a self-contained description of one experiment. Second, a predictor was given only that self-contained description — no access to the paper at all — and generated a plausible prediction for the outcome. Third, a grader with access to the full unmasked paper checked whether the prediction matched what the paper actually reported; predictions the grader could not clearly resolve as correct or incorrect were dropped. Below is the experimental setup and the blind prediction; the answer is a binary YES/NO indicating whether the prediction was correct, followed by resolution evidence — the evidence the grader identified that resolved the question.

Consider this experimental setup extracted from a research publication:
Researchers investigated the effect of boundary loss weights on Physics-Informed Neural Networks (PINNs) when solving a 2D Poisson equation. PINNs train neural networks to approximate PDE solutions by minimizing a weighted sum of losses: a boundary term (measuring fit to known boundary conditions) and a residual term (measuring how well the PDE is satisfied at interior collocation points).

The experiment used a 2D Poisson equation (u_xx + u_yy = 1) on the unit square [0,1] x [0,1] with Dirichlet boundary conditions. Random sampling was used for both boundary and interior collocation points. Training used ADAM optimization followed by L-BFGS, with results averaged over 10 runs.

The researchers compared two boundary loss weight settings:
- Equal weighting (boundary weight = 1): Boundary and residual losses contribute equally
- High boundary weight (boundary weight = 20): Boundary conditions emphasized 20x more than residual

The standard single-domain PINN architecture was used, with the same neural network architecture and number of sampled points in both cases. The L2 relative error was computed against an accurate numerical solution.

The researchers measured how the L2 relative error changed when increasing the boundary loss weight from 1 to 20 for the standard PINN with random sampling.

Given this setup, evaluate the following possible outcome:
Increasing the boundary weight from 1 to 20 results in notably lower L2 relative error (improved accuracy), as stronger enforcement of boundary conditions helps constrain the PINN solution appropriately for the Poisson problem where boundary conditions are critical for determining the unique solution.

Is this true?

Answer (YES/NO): YES